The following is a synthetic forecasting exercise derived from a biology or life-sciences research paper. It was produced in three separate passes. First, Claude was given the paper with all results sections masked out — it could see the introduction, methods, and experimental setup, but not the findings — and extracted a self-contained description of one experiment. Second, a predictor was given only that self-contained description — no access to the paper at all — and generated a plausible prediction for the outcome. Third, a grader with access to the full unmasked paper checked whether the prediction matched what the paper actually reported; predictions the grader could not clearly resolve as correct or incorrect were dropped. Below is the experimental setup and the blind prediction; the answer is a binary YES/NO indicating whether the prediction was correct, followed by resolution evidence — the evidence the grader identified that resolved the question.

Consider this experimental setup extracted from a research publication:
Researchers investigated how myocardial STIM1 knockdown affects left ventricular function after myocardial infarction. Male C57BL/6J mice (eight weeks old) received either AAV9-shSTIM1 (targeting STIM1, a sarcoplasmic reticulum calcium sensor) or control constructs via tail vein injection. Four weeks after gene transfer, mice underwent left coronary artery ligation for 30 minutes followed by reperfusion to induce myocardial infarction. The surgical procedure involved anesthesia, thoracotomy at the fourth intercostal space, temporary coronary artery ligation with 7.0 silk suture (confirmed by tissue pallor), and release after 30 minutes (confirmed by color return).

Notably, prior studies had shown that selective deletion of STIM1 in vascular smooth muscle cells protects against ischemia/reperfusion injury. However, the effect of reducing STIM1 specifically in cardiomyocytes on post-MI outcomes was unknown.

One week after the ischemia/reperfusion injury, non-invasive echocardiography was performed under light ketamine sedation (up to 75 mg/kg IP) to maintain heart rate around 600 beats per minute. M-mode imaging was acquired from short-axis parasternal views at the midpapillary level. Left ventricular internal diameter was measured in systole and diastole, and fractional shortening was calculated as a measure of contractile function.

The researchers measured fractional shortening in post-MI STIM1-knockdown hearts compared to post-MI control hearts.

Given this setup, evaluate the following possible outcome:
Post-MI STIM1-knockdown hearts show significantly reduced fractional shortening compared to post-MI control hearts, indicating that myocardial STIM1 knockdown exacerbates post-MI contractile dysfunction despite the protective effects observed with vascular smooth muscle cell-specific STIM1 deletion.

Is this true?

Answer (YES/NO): YES